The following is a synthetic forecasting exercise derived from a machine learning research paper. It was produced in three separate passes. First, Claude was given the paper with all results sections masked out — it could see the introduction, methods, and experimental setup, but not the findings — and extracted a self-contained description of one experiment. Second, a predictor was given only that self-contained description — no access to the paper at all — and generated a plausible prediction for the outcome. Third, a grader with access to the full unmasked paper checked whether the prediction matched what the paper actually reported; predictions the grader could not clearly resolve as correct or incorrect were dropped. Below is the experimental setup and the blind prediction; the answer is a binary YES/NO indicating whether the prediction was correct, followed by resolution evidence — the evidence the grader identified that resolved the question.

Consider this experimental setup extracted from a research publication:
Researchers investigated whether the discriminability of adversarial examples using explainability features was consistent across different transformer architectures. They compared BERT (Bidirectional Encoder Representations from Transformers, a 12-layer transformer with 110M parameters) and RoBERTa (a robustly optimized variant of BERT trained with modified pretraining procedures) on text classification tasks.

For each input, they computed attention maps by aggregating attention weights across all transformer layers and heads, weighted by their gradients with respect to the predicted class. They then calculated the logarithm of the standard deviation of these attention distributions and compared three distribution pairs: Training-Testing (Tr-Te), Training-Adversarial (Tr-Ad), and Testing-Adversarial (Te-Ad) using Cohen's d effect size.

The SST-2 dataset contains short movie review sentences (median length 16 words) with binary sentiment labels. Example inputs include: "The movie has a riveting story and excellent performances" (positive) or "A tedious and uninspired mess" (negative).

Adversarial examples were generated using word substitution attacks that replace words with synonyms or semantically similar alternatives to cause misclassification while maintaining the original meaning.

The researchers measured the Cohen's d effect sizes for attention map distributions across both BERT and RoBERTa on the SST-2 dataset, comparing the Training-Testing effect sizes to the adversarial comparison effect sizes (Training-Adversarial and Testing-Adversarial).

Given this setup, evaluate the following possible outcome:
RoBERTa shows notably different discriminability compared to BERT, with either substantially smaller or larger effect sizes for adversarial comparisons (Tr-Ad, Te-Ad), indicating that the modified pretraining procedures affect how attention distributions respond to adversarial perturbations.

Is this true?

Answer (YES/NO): NO